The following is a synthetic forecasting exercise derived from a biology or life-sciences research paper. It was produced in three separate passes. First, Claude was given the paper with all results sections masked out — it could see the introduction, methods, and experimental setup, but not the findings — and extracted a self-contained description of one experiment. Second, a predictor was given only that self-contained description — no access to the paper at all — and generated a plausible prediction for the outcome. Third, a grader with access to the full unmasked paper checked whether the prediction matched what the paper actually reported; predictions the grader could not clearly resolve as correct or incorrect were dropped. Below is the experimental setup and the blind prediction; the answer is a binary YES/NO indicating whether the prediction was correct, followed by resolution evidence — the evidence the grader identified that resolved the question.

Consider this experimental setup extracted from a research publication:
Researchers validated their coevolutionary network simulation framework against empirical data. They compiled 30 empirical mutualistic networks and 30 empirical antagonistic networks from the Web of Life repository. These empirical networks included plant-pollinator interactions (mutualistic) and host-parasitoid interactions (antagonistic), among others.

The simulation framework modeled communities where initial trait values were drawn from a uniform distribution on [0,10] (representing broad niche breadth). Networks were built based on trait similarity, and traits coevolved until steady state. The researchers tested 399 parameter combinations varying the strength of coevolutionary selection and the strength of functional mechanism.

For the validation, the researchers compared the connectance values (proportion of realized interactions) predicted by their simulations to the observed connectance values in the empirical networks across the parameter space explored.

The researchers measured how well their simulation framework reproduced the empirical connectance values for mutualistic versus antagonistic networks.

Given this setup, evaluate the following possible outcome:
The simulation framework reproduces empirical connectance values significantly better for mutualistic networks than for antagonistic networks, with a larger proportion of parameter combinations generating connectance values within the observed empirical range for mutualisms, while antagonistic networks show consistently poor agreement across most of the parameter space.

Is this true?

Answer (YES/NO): NO